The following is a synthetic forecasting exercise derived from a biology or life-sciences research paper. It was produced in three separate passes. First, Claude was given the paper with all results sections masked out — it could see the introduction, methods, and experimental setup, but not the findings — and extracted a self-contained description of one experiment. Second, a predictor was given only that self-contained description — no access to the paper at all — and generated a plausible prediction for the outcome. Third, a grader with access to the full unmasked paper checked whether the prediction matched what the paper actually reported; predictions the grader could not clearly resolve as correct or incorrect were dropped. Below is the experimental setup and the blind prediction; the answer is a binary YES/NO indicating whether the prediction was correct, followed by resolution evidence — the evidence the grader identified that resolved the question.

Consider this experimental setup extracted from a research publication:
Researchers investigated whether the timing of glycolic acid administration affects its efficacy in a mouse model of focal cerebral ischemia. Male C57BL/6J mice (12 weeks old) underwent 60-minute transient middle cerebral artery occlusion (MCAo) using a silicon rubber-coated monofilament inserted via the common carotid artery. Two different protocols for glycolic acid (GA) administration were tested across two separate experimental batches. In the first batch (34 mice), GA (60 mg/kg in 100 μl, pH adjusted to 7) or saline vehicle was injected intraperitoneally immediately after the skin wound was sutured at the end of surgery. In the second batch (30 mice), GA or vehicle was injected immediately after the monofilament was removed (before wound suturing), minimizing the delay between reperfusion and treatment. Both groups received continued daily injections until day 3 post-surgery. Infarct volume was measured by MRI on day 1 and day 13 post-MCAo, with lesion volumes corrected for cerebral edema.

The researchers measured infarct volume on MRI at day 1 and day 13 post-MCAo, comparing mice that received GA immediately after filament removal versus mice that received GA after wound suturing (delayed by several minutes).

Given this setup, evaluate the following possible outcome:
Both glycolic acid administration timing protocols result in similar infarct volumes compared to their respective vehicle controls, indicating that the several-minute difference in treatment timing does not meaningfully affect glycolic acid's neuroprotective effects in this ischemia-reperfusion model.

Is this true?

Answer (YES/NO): NO